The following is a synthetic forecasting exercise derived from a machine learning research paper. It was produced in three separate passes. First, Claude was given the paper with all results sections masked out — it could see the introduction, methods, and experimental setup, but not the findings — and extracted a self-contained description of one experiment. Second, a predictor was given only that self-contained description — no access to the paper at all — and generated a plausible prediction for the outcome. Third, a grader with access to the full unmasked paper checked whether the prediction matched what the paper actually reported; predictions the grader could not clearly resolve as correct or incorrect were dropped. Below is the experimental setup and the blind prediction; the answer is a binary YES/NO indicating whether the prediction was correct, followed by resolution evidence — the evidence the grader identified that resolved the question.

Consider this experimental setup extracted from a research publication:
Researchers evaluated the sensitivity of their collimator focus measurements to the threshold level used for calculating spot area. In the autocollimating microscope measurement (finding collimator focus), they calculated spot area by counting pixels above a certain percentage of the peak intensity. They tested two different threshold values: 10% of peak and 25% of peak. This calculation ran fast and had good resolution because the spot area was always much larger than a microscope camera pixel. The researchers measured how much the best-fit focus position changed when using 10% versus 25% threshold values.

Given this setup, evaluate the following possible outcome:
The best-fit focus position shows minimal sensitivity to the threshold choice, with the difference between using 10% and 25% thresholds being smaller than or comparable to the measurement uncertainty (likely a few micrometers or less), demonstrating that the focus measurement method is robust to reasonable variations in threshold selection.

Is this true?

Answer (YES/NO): YES